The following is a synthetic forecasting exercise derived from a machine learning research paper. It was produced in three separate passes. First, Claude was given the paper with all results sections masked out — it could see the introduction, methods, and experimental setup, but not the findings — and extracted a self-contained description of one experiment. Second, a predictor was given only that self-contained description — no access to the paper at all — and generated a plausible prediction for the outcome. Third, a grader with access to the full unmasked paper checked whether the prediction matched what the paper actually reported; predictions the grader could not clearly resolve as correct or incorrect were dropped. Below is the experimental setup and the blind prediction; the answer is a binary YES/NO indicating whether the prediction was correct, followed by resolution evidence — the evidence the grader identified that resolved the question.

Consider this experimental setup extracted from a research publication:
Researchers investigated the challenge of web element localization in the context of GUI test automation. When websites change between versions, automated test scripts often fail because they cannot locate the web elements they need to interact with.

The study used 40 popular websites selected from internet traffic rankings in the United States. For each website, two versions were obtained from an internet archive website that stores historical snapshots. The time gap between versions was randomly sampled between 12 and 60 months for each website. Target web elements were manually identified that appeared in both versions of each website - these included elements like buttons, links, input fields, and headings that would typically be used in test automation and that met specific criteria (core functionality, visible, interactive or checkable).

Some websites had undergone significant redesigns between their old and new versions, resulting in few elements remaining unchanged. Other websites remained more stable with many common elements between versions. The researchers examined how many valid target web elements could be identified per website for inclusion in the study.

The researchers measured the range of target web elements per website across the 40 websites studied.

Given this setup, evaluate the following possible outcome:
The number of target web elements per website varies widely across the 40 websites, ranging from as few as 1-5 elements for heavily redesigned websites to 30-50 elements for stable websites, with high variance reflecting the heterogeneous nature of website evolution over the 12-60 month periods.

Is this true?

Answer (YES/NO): YES